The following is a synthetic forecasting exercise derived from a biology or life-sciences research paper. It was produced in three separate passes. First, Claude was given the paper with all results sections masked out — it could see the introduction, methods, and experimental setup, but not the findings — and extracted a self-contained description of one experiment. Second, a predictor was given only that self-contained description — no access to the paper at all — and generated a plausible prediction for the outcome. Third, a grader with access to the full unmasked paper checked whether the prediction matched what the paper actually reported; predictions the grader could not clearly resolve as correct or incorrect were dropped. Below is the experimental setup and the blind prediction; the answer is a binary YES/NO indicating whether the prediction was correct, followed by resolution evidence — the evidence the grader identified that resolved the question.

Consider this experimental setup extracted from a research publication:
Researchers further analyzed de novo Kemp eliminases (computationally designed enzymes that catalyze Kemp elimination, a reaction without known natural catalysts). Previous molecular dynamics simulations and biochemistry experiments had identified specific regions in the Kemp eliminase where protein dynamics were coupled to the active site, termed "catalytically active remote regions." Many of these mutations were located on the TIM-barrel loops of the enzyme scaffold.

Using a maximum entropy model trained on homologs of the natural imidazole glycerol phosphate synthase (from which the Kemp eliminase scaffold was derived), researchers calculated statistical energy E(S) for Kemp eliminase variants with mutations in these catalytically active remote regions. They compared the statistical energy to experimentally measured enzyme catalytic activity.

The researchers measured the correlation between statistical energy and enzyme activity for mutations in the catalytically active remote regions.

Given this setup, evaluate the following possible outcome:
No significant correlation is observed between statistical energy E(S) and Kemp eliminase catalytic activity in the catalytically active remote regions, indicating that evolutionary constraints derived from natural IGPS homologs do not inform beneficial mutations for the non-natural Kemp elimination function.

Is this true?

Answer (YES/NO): NO